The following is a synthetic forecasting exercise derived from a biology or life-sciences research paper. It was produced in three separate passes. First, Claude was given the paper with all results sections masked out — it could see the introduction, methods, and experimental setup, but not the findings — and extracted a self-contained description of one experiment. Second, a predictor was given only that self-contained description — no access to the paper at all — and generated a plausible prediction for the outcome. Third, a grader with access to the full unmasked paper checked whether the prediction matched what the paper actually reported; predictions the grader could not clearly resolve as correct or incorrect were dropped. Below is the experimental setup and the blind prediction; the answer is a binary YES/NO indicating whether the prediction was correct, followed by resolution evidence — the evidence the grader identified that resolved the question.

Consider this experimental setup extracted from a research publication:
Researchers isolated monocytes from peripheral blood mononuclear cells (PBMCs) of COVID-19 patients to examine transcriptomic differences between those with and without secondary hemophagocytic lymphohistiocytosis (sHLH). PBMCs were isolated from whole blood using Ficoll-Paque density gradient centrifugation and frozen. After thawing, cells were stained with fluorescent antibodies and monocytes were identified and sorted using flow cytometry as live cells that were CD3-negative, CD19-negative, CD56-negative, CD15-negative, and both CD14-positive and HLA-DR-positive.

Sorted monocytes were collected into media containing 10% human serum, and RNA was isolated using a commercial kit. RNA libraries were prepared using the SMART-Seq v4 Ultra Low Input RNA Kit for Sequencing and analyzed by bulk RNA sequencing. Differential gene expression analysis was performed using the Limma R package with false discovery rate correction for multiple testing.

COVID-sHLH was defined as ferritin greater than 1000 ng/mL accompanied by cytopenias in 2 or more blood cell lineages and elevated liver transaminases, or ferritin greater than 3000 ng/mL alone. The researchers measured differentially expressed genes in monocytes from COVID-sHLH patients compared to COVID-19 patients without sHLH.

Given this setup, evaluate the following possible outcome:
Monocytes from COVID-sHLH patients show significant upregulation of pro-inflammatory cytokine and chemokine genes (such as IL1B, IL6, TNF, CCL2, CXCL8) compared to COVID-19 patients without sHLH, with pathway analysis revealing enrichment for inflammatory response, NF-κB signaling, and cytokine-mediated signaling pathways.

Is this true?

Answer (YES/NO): NO